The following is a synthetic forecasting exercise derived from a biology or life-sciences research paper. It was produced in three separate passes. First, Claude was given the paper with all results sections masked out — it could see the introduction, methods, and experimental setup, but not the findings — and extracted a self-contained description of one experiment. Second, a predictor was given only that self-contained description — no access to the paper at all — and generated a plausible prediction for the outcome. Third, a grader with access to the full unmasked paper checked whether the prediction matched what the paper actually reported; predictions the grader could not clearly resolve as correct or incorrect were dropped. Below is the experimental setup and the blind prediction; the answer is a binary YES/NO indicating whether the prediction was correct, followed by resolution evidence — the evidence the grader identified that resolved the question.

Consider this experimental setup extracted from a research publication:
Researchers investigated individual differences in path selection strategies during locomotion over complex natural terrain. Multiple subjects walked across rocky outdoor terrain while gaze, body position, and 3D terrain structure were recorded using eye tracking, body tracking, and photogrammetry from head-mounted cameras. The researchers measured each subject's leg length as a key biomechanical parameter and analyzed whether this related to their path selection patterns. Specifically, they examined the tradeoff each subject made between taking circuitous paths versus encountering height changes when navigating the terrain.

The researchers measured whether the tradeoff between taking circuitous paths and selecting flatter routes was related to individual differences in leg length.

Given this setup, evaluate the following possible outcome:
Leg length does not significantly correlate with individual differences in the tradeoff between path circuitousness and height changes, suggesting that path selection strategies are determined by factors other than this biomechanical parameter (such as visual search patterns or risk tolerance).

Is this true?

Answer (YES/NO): NO